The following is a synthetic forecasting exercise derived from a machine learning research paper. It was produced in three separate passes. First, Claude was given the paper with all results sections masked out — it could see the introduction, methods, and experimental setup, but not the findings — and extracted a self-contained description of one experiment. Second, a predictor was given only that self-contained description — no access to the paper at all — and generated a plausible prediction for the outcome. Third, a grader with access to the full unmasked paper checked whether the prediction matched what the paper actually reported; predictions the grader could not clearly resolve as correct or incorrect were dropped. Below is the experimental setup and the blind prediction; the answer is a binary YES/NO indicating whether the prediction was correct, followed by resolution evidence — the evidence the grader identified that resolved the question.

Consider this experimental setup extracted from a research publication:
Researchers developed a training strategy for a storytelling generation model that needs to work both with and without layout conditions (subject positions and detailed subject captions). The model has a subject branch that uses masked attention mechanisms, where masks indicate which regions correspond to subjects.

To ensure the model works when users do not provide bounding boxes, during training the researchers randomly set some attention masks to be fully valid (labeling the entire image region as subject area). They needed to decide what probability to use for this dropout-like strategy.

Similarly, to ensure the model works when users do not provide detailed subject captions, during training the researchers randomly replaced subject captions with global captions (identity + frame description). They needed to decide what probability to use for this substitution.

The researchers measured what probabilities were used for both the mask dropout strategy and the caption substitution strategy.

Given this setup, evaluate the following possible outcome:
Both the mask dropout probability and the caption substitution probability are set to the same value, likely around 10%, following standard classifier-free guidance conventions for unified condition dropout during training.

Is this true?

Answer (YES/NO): NO